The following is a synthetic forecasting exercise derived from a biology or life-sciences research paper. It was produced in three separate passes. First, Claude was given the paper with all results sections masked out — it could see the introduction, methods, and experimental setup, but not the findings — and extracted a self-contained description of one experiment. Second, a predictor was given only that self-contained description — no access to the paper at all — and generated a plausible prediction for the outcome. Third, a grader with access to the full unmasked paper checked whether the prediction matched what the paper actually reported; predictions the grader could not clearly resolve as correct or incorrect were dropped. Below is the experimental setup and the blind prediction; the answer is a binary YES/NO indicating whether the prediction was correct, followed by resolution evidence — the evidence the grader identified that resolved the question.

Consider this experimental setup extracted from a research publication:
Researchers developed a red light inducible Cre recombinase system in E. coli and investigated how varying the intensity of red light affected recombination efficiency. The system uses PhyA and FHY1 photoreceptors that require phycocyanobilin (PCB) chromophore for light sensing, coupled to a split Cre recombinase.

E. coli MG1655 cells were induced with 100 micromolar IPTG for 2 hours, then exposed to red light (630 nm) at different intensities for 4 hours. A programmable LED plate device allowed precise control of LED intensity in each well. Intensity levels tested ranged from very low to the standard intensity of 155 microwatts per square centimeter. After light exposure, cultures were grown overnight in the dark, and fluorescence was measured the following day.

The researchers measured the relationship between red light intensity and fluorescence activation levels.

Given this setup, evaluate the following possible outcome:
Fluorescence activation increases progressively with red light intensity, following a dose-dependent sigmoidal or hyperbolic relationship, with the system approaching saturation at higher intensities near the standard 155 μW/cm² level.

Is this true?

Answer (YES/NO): NO